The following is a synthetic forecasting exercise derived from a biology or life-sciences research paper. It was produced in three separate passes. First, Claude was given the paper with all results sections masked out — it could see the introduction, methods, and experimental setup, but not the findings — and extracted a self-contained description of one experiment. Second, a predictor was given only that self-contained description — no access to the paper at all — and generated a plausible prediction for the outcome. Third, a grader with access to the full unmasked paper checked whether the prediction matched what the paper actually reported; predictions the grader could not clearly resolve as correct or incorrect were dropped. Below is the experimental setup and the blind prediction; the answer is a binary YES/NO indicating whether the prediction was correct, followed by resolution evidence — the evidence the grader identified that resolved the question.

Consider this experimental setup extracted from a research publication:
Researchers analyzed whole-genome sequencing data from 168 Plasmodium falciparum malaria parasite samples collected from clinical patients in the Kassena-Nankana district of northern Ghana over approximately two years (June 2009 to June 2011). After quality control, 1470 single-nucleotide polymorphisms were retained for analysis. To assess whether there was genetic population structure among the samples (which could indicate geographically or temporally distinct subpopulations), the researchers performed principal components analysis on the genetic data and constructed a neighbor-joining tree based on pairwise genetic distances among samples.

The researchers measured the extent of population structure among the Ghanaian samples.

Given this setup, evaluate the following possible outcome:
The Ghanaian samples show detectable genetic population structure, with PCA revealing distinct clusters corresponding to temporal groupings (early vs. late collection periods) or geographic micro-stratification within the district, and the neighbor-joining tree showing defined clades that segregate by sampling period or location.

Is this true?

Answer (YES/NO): NO